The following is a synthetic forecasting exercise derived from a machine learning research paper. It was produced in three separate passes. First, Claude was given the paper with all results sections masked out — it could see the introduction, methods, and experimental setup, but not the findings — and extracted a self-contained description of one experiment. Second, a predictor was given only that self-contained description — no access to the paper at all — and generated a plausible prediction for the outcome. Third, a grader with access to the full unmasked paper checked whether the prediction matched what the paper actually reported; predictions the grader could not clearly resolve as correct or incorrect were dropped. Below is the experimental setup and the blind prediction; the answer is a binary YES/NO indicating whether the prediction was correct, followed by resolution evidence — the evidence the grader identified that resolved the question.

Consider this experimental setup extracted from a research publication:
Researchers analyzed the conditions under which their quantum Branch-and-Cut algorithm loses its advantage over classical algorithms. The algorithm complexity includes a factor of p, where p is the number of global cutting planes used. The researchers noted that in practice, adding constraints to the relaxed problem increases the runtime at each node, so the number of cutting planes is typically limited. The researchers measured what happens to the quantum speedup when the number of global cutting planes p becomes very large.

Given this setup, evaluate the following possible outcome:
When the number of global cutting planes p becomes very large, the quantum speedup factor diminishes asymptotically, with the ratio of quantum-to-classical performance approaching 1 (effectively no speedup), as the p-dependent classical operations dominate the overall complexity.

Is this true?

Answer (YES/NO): NO